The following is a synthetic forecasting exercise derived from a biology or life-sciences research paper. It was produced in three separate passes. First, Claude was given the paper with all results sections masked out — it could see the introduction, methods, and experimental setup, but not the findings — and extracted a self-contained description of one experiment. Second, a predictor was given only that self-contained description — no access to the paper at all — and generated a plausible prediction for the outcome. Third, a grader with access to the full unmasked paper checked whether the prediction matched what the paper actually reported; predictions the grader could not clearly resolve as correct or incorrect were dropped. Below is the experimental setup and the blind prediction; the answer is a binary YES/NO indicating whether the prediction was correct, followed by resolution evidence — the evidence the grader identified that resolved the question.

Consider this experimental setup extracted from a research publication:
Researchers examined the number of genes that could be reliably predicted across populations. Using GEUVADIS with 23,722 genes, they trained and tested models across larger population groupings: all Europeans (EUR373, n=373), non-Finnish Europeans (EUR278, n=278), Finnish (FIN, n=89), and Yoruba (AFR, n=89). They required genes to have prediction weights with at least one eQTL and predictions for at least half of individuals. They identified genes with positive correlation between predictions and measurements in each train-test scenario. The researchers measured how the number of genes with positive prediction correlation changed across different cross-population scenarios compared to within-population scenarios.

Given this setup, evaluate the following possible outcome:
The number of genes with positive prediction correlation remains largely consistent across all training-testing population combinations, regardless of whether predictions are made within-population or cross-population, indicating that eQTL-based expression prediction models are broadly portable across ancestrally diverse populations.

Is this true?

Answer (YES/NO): NO